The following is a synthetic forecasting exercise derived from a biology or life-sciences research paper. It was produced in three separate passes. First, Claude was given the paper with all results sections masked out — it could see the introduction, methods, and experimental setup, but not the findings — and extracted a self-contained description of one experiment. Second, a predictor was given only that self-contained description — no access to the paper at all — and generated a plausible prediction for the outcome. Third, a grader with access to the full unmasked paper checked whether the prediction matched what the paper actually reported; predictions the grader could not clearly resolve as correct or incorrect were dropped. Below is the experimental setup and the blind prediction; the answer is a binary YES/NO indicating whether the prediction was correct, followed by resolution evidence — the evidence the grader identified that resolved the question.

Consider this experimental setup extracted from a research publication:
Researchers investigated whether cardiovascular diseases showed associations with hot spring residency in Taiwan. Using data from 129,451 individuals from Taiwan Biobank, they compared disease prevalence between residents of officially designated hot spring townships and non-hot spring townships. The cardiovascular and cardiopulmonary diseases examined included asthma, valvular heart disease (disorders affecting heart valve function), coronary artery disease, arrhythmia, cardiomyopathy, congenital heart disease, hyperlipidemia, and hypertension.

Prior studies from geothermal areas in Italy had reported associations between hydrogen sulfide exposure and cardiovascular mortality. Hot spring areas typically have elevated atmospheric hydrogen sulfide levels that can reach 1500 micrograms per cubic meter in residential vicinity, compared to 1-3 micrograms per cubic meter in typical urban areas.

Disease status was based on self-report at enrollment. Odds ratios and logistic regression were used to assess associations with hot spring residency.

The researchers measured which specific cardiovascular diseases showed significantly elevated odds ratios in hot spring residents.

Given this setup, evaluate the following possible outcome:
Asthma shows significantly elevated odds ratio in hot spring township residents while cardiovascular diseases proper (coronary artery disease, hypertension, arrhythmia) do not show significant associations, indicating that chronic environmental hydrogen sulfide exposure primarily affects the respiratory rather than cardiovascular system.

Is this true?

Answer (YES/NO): NO